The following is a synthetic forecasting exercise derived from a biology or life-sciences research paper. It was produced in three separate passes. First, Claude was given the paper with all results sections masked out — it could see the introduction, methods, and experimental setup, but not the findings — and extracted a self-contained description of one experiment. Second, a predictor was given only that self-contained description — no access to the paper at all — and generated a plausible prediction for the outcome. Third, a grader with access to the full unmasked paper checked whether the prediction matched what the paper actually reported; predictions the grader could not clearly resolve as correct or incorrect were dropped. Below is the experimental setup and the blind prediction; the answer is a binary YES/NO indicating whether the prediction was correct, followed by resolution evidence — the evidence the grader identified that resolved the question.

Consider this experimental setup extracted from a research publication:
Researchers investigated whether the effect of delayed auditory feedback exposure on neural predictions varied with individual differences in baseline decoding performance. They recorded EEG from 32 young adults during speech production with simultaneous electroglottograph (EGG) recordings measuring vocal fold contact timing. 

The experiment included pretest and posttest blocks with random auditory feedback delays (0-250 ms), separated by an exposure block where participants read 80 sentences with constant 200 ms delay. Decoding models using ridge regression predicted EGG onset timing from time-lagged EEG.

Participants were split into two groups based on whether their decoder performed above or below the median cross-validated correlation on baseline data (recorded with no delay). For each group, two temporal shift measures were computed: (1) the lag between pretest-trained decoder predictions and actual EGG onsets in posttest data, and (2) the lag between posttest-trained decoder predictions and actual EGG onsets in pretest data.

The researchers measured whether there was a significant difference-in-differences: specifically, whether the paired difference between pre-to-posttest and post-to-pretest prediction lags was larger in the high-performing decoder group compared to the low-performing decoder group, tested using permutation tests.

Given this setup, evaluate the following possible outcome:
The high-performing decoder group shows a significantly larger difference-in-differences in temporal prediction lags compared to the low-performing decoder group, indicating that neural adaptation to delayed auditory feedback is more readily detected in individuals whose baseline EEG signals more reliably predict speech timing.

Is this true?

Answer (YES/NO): YES